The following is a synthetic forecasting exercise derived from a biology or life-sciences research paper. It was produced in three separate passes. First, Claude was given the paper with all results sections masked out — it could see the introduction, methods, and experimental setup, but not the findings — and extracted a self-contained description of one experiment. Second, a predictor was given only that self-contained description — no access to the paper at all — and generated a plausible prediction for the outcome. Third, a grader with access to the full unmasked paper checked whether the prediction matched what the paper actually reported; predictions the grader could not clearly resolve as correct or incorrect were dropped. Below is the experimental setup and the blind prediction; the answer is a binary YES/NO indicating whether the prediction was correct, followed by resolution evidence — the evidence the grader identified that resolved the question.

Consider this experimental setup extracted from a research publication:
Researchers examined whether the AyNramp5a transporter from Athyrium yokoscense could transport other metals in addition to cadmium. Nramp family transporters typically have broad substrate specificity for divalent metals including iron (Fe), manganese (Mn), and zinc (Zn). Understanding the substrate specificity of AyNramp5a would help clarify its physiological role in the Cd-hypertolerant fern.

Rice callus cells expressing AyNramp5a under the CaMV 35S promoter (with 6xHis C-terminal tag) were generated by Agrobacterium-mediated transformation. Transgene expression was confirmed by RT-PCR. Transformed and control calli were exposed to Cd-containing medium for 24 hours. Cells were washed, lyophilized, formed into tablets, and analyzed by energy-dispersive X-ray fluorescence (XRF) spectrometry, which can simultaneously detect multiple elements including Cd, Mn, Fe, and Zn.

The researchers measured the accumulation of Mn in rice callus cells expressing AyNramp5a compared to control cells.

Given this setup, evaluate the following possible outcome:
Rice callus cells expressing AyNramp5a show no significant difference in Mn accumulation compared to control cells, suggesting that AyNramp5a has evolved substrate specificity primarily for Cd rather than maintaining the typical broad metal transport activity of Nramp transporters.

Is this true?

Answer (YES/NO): NO